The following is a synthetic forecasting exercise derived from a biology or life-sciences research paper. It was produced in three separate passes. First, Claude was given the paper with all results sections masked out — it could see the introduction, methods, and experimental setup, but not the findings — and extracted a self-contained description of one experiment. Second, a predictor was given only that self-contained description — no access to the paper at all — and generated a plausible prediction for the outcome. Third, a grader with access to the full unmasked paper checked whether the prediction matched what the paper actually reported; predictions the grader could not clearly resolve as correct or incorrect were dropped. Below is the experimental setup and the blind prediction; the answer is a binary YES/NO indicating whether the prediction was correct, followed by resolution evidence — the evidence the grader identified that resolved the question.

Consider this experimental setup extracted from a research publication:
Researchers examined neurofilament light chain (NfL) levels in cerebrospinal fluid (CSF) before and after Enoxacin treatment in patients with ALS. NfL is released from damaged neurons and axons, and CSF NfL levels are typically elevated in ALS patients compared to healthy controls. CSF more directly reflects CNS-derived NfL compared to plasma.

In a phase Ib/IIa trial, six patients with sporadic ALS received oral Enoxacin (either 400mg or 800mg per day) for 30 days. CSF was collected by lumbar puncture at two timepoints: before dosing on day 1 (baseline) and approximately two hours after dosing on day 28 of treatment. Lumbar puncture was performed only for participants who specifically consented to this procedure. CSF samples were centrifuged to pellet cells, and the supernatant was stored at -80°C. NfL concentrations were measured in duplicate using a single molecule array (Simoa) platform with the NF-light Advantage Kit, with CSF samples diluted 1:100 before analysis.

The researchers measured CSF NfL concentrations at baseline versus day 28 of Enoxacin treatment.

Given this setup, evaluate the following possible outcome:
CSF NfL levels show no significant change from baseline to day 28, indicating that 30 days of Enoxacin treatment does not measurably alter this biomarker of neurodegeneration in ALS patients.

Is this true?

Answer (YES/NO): YES